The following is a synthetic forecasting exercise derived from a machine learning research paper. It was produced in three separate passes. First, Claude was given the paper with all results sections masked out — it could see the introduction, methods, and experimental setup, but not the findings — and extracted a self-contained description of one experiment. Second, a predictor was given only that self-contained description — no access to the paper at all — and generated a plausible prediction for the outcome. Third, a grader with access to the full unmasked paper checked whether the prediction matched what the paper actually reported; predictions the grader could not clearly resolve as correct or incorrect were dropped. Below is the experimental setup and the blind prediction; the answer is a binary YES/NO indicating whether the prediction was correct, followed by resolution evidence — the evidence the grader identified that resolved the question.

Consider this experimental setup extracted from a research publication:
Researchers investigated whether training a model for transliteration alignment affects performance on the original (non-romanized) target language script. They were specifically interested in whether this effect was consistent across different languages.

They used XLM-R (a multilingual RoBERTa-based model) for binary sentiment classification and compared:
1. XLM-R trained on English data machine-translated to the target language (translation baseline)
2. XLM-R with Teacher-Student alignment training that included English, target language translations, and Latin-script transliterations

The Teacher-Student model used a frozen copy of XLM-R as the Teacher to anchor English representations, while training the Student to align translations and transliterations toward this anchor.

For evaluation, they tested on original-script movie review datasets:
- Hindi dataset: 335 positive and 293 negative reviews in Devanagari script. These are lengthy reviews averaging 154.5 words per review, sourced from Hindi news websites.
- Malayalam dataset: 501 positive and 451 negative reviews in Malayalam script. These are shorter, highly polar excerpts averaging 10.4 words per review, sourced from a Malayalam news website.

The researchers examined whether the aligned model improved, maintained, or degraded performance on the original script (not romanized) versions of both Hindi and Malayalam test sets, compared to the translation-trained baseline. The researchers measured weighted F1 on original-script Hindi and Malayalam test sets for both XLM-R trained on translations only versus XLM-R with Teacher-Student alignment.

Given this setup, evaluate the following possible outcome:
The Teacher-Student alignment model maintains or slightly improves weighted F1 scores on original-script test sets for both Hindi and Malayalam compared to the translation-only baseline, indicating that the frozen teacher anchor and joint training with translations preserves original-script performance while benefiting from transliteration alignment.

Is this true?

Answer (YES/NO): YES